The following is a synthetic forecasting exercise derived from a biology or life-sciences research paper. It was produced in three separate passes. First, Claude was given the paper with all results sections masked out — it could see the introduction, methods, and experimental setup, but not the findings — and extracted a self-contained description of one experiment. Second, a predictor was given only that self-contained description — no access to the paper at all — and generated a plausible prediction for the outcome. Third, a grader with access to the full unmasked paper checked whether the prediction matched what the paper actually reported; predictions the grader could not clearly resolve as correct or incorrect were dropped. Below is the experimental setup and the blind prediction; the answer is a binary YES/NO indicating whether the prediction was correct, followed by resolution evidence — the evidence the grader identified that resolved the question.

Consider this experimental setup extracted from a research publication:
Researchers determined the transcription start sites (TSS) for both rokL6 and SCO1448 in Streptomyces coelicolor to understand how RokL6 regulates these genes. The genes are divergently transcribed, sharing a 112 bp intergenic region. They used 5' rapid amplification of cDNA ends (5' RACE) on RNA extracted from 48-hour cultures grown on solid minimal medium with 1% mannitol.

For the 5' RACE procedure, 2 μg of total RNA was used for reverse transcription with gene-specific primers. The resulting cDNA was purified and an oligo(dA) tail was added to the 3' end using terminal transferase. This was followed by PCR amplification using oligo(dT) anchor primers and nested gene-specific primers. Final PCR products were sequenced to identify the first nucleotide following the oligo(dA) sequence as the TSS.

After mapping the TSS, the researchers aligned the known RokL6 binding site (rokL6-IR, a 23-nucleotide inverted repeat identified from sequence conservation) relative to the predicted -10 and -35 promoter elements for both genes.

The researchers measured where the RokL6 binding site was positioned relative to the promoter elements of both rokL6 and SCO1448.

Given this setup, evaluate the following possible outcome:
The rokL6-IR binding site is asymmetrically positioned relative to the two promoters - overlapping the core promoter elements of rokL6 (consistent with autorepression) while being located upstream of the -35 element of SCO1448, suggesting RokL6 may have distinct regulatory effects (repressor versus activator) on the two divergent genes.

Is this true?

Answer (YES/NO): NO